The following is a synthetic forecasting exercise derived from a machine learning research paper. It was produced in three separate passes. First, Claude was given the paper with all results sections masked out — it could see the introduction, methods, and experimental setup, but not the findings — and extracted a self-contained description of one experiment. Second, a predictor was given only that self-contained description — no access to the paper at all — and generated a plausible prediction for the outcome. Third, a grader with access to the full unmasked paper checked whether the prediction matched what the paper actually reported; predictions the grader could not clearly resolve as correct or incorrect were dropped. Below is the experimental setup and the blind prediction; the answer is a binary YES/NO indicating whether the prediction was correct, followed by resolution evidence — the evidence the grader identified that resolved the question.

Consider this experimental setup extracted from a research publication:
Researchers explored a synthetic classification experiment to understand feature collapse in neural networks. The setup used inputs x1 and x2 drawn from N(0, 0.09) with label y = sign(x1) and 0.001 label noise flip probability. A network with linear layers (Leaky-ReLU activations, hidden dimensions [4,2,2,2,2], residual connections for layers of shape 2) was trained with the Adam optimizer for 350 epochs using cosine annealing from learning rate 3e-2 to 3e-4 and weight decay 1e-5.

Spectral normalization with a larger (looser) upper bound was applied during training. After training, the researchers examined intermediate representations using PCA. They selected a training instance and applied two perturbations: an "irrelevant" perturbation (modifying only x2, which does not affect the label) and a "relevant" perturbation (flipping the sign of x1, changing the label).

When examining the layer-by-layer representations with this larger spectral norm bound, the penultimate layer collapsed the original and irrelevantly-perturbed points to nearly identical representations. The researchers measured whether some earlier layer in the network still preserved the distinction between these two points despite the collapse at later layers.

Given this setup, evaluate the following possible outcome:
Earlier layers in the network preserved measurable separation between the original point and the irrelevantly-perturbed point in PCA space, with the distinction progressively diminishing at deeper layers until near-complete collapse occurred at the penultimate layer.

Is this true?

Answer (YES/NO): NO